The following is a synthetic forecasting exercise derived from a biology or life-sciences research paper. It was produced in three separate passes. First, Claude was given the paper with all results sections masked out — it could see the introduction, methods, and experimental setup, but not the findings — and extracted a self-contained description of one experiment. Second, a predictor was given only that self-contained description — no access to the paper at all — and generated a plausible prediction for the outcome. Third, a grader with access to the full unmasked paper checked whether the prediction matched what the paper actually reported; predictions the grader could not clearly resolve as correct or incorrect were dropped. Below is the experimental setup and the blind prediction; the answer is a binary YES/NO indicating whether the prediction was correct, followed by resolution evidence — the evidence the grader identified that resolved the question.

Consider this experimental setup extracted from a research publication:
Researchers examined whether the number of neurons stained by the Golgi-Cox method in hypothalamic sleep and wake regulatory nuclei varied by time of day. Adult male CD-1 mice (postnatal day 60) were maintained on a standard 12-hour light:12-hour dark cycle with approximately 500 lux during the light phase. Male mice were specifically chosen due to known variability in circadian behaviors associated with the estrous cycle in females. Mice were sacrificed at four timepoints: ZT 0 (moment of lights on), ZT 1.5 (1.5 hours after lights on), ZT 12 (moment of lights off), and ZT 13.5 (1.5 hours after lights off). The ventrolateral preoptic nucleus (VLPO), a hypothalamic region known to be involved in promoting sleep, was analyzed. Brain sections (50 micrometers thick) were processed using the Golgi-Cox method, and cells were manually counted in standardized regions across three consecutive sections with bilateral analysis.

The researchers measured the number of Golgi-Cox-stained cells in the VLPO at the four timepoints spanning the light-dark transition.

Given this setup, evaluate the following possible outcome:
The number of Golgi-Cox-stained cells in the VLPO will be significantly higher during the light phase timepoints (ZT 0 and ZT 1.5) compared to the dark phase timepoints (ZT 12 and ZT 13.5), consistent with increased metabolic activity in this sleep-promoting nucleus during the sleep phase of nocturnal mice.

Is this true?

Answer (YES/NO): NO